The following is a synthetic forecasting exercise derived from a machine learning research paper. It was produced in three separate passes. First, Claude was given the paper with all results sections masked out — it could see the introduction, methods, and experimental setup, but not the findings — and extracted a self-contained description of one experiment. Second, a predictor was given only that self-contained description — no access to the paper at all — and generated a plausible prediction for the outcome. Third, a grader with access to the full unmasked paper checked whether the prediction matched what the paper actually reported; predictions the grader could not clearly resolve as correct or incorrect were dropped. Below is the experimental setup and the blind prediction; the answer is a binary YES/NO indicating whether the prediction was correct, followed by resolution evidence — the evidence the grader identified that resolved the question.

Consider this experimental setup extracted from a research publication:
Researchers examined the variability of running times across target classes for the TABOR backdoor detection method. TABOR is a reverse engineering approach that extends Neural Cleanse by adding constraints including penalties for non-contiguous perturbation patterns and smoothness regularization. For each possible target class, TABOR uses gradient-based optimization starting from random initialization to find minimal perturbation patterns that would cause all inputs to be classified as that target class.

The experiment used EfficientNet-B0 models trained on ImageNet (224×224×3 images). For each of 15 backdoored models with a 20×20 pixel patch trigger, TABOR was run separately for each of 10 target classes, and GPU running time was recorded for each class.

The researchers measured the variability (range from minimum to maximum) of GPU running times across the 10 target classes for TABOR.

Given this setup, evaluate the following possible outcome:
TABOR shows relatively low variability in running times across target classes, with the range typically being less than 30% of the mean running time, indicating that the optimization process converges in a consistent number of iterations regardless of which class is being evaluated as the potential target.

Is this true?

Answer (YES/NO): YES